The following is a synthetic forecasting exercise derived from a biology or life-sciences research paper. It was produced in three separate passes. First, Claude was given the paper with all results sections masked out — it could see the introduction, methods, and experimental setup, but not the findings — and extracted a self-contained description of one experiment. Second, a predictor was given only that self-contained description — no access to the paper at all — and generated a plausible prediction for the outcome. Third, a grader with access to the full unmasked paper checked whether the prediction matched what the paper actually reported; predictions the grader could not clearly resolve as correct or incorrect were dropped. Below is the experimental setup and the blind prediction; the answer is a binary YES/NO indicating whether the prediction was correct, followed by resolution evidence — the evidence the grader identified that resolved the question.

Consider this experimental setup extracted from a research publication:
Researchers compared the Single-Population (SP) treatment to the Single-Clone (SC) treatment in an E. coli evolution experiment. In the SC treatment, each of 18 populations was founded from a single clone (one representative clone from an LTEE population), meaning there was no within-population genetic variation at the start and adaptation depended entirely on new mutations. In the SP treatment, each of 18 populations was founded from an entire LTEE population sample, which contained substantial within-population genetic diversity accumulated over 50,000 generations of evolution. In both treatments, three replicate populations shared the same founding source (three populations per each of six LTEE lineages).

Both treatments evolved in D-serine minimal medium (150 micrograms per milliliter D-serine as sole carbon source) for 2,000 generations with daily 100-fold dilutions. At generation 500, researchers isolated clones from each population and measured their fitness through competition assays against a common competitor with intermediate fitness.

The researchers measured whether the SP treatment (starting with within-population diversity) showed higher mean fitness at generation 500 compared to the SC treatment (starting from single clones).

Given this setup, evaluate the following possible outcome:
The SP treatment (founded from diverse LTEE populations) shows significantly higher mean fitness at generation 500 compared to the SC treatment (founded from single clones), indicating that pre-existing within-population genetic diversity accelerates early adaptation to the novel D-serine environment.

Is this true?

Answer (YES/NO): NO